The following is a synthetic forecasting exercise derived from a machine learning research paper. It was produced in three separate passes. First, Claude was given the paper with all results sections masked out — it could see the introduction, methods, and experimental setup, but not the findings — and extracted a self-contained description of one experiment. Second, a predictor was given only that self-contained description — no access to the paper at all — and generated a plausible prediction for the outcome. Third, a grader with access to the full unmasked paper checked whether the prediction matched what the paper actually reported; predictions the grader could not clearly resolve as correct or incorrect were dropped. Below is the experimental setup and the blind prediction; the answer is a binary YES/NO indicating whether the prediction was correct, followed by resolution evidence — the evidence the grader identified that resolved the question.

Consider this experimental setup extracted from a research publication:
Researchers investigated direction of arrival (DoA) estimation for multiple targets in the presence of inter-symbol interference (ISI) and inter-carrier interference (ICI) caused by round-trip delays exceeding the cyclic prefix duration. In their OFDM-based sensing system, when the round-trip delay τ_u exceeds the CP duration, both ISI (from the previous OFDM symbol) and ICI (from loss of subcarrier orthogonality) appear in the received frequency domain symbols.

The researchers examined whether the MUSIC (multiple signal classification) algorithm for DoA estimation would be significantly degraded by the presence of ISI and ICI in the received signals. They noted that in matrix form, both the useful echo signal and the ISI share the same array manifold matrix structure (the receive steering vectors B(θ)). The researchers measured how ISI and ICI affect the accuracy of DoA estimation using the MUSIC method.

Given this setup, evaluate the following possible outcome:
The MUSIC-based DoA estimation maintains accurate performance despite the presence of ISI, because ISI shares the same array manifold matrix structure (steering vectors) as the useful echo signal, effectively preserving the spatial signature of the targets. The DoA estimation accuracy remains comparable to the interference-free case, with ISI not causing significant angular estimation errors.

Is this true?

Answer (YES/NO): YES